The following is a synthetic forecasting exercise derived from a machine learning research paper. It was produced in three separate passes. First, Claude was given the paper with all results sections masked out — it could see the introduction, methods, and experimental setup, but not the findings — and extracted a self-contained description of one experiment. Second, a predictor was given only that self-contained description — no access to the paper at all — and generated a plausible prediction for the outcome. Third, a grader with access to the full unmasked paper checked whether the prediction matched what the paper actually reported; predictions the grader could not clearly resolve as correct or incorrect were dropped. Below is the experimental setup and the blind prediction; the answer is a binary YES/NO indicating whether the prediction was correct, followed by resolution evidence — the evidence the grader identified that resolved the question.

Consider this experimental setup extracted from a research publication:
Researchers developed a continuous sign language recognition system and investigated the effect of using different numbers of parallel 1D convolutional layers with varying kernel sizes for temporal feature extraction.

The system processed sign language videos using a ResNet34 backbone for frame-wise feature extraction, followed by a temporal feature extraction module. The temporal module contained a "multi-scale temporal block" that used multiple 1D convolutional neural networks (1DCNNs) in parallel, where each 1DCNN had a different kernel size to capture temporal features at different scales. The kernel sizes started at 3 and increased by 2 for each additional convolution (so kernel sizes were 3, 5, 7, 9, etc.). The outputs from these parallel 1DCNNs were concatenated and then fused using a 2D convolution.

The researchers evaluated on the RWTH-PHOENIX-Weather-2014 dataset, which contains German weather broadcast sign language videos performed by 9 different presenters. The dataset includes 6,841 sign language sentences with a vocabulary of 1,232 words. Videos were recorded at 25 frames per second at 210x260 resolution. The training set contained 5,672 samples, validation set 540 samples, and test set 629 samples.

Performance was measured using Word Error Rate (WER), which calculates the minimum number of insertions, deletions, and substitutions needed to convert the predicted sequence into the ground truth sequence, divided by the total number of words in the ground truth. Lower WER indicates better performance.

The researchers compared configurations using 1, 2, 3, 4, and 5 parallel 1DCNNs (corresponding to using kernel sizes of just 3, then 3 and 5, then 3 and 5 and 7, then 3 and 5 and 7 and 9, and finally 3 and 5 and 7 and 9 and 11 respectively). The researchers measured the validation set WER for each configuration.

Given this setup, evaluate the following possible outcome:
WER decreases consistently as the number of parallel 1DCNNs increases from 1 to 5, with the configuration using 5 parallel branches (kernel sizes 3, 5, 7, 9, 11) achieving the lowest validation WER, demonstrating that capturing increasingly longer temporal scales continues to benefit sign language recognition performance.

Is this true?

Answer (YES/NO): NO